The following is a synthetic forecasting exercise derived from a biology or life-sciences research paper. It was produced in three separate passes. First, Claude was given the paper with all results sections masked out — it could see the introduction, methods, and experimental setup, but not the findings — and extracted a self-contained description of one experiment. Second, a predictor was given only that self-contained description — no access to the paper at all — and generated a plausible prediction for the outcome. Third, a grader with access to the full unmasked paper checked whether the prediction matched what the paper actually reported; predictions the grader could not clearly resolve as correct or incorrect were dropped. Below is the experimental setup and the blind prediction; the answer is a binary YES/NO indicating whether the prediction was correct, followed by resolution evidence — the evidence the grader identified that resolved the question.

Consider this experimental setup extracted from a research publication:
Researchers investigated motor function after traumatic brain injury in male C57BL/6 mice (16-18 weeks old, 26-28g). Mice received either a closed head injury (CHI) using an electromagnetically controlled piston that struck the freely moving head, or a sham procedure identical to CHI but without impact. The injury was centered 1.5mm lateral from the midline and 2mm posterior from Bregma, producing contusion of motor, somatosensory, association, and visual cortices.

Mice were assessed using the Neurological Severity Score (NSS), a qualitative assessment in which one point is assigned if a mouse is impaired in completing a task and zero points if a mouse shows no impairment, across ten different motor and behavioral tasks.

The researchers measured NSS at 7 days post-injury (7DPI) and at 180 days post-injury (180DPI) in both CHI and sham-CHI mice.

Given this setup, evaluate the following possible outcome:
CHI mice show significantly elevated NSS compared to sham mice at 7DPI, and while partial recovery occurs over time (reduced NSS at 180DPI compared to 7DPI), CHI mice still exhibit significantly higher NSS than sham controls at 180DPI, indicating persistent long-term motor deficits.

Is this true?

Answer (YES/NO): NO